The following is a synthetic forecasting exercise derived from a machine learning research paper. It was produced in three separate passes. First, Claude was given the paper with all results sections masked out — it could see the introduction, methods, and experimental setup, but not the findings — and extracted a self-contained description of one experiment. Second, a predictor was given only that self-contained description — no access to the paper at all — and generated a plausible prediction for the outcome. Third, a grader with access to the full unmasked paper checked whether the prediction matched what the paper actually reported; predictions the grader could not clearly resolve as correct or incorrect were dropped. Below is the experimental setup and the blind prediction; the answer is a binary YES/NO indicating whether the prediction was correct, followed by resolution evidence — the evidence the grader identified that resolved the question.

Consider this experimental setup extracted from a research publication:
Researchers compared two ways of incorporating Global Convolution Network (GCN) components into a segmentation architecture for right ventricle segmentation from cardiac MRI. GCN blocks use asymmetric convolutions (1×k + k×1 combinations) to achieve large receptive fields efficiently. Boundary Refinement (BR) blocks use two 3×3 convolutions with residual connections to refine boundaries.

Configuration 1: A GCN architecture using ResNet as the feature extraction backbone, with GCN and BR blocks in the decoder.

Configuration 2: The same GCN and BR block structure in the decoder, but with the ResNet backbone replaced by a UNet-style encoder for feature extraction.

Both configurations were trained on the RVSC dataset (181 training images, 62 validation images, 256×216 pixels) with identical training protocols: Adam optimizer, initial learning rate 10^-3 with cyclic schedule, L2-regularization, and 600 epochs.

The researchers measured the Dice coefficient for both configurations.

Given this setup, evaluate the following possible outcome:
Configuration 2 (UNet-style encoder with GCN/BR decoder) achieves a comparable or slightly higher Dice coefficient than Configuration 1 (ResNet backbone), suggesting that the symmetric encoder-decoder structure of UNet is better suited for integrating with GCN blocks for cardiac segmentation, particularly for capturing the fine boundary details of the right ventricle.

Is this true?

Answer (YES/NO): NO